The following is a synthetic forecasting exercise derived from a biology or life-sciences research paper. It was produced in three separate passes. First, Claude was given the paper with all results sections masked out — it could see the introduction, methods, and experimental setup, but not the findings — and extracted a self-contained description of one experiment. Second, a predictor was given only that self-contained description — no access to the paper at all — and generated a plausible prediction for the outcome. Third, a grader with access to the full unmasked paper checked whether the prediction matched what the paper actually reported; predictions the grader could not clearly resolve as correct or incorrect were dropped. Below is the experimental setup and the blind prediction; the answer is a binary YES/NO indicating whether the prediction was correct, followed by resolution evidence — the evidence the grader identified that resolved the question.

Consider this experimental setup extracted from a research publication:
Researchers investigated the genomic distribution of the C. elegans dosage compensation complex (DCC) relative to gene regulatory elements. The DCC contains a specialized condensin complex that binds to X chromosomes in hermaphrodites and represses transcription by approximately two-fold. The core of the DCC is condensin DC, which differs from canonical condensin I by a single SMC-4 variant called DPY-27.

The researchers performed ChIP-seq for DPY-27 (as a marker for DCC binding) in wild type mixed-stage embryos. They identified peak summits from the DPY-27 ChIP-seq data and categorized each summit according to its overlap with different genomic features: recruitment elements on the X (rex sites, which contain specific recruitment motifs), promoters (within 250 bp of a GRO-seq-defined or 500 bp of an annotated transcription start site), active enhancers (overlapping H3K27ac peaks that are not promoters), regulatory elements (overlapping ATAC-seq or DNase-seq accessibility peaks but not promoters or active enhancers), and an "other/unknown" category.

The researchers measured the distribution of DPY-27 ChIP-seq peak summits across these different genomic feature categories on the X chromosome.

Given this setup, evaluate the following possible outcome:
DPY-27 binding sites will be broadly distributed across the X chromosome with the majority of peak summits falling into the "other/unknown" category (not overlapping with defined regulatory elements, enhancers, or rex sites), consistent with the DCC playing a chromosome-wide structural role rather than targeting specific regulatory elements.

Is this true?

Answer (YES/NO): NO